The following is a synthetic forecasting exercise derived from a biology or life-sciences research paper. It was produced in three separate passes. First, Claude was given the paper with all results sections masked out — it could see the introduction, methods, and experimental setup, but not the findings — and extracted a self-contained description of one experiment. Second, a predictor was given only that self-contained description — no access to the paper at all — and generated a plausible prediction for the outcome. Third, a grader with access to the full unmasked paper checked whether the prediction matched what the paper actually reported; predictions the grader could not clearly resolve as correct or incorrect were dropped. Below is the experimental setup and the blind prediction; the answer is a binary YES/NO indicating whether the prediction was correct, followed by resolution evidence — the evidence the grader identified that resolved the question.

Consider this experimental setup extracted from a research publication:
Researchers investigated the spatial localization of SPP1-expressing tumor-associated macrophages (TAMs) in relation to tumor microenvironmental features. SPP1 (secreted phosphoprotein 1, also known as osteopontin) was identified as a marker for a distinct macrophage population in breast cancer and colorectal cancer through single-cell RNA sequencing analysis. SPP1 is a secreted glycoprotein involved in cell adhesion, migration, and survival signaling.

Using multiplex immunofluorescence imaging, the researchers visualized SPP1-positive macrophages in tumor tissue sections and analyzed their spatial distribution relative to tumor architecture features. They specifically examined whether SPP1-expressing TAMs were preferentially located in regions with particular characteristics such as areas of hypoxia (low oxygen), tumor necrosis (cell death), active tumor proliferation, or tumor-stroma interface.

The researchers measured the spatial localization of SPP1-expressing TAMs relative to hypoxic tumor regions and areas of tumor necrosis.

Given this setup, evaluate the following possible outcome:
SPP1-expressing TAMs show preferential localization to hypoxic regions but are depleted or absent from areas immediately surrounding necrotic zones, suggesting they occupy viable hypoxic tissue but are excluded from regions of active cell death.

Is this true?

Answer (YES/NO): NO